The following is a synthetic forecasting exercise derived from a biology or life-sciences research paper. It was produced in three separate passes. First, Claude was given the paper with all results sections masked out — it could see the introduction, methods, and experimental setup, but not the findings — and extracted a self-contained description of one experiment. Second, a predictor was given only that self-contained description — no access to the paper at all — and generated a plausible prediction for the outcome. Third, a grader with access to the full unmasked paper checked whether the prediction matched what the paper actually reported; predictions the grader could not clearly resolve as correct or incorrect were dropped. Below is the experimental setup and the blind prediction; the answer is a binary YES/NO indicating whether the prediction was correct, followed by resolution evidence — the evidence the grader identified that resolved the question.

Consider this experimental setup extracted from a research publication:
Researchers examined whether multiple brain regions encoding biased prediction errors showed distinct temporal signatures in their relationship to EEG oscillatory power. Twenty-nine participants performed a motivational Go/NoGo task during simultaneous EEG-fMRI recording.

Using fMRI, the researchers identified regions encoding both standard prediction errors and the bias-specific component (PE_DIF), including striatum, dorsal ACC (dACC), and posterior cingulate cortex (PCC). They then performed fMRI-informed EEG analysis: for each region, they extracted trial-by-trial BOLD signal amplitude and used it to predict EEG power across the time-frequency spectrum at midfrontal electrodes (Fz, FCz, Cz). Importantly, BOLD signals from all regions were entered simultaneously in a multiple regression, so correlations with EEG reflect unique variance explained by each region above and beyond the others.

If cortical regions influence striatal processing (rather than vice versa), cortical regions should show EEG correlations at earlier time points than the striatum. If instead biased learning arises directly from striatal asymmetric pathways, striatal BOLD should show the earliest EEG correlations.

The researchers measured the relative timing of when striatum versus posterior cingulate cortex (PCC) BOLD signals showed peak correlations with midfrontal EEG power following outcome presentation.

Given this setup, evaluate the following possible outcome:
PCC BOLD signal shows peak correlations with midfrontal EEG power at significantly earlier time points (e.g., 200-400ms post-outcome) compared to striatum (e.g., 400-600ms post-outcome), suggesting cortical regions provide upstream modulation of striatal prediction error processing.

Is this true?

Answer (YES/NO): YES